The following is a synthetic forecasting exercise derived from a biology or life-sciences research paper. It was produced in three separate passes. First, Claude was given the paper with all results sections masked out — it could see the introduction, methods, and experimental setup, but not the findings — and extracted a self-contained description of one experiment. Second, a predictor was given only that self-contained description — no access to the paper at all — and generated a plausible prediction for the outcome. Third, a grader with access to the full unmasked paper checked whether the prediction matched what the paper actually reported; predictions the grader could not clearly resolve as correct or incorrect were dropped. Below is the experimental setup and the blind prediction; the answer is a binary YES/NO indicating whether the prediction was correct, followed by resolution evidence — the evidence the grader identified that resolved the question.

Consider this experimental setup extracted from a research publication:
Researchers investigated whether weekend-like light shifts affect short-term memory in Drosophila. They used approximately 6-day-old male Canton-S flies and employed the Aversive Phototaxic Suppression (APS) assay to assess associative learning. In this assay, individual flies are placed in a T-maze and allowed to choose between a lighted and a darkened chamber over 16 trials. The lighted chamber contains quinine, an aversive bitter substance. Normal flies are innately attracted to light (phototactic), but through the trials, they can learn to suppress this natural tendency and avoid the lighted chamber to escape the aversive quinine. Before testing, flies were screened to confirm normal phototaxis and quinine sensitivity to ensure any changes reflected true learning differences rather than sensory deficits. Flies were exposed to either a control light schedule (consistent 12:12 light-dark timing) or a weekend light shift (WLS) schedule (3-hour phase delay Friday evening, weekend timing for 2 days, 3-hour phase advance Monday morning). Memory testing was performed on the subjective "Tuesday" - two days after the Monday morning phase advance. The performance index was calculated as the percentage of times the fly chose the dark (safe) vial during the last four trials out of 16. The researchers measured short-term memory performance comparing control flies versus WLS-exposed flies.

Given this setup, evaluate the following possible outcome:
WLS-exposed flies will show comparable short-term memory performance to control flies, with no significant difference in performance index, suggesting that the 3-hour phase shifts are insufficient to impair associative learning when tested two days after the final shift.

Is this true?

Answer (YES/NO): NO